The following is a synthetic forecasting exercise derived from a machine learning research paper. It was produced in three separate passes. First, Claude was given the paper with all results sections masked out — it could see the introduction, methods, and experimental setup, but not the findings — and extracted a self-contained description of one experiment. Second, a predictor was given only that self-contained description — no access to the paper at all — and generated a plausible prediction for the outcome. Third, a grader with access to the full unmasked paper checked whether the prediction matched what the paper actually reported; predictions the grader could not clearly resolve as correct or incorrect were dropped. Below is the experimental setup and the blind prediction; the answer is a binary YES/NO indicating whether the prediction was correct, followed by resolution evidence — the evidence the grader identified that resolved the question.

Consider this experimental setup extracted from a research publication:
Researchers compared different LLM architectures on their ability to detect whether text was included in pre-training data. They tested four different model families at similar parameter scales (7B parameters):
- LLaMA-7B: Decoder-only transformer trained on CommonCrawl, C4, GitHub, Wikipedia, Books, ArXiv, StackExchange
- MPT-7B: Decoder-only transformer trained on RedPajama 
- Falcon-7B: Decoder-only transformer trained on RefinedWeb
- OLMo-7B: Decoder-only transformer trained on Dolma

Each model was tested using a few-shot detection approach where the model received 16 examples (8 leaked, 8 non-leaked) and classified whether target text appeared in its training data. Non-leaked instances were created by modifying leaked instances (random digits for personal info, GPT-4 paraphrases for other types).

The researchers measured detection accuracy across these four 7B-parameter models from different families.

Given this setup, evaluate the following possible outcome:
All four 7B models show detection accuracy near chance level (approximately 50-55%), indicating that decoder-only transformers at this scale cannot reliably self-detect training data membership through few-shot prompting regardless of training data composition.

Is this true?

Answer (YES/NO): NO